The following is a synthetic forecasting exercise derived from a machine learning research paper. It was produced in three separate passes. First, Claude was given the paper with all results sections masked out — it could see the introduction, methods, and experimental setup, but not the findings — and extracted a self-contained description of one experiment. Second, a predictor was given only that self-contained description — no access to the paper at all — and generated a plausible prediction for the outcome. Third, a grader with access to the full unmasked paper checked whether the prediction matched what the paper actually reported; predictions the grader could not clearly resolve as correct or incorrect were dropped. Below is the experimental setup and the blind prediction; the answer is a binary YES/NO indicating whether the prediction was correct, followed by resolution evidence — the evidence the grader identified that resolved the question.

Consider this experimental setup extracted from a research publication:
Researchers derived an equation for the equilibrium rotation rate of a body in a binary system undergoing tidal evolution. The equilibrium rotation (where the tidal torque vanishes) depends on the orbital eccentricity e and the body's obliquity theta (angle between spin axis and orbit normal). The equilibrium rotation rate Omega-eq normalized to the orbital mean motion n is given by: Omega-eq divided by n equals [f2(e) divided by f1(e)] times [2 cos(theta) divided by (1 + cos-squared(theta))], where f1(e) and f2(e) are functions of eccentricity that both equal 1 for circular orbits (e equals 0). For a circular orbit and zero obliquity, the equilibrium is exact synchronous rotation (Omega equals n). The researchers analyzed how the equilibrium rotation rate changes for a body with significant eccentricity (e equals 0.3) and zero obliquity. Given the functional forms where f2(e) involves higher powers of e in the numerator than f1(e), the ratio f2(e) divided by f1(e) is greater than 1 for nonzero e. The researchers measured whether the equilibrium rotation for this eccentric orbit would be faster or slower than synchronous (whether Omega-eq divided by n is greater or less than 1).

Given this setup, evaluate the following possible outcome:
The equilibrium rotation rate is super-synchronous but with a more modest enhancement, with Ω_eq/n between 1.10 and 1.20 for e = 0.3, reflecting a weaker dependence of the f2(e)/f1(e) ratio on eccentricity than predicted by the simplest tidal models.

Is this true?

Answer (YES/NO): NO